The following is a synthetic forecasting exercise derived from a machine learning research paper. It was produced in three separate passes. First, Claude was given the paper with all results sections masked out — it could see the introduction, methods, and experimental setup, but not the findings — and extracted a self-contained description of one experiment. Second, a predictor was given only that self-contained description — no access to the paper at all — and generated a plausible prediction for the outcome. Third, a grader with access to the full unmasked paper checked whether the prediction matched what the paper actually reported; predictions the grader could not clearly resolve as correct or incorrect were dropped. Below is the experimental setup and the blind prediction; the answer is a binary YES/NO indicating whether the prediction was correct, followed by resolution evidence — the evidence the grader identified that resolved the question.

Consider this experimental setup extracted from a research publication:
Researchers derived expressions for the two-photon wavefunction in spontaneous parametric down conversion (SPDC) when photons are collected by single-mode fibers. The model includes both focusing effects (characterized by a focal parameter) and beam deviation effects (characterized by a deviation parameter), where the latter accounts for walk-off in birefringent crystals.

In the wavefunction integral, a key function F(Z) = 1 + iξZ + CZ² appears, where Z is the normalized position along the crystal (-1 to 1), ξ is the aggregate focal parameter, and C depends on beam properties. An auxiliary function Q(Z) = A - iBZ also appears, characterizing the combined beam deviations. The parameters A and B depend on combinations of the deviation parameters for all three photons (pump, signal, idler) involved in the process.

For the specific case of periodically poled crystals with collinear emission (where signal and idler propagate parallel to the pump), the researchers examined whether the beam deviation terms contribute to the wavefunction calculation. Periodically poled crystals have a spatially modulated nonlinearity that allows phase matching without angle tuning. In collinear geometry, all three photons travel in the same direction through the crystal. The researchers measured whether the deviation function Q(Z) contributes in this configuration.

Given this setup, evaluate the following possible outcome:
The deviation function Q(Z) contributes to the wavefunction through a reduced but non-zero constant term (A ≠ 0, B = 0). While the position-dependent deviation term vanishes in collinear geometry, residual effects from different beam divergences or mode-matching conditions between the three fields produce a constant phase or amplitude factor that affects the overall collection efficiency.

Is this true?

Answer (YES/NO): NO